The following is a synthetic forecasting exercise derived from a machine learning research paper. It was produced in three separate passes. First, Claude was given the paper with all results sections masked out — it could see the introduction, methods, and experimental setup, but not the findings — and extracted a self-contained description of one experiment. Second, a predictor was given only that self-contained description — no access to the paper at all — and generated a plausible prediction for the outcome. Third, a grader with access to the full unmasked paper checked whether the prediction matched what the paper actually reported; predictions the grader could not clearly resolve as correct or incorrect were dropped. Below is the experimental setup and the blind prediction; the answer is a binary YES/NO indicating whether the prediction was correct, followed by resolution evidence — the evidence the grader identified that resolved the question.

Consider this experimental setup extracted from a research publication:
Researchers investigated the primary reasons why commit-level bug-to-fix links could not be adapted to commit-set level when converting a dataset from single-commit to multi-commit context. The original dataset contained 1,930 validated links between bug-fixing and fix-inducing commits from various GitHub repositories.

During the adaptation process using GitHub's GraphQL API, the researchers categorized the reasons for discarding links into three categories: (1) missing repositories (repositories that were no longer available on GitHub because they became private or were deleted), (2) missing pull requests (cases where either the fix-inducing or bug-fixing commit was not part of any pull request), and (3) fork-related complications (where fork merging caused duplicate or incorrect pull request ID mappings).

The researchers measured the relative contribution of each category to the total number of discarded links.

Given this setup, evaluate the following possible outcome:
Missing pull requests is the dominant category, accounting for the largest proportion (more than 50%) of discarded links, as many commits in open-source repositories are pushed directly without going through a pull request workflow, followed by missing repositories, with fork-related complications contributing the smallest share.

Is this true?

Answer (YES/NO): YES